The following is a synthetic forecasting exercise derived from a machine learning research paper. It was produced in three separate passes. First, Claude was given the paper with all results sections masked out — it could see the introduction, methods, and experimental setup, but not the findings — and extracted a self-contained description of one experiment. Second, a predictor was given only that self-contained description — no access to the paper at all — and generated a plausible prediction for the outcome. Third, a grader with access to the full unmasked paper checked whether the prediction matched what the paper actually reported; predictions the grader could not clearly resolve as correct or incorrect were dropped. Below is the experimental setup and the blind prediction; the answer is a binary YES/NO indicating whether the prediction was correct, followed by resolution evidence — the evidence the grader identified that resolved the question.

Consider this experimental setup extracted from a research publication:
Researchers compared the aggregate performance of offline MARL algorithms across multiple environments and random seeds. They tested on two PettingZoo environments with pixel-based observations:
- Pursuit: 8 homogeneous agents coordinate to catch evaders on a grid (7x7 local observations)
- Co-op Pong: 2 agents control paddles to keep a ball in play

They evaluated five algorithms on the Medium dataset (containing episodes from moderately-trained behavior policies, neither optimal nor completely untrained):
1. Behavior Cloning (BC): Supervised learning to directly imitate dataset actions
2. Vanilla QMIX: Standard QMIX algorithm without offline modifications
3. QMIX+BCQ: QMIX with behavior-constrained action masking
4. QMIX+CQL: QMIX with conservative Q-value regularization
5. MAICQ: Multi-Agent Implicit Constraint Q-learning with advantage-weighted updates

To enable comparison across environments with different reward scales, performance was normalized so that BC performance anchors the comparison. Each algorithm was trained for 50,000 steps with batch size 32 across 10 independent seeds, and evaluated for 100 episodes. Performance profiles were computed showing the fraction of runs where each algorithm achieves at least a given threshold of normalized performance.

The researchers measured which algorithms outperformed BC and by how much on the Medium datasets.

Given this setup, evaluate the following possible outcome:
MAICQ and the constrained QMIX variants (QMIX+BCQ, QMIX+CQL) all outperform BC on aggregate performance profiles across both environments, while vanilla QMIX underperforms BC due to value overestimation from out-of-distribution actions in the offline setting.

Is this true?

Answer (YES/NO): NO